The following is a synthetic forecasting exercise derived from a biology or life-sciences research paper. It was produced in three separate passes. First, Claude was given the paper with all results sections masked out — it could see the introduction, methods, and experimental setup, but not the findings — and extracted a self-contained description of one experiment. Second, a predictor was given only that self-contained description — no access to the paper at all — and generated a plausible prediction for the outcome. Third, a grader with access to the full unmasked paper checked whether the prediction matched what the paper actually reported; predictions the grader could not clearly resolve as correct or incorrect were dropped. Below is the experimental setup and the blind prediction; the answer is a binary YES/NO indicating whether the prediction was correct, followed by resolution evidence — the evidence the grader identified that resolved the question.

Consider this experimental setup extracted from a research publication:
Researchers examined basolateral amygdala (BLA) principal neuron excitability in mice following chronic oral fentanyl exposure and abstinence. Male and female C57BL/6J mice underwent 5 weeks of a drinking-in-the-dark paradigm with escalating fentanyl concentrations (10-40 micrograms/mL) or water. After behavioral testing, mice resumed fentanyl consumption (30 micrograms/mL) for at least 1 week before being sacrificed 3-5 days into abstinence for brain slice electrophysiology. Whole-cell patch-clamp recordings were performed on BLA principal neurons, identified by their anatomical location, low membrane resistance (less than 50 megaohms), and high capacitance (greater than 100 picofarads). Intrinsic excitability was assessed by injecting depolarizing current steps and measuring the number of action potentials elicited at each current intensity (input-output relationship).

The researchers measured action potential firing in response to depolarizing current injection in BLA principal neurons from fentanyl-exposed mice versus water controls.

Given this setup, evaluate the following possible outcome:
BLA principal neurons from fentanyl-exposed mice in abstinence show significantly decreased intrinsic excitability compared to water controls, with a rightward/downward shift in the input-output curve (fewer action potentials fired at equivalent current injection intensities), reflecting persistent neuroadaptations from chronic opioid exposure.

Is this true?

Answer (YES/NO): NO